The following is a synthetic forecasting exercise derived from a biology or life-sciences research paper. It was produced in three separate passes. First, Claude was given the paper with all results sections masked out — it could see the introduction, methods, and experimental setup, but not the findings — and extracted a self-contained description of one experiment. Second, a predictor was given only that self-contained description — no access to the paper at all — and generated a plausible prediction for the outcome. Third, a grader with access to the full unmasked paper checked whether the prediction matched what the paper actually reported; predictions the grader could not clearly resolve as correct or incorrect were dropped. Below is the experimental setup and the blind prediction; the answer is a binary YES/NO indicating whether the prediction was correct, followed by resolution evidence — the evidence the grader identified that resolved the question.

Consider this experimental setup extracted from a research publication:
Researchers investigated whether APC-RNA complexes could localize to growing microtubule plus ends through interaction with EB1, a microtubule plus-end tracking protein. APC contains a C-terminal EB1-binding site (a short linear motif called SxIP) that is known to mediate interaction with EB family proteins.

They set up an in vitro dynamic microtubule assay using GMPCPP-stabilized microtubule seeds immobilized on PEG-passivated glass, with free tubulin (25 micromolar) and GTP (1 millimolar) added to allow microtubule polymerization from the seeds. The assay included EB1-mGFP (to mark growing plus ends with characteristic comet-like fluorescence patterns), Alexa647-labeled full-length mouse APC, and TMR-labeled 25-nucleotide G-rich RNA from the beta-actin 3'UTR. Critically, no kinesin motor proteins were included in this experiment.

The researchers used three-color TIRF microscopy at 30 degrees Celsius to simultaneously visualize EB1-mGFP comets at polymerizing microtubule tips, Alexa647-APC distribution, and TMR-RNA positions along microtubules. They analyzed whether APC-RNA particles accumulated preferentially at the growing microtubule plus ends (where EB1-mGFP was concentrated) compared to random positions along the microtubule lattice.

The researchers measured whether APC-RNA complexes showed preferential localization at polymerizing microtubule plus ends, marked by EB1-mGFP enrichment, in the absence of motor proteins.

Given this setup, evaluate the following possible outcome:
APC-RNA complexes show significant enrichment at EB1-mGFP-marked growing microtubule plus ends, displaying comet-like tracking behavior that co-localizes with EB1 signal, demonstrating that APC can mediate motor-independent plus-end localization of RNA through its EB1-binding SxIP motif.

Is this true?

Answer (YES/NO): YES